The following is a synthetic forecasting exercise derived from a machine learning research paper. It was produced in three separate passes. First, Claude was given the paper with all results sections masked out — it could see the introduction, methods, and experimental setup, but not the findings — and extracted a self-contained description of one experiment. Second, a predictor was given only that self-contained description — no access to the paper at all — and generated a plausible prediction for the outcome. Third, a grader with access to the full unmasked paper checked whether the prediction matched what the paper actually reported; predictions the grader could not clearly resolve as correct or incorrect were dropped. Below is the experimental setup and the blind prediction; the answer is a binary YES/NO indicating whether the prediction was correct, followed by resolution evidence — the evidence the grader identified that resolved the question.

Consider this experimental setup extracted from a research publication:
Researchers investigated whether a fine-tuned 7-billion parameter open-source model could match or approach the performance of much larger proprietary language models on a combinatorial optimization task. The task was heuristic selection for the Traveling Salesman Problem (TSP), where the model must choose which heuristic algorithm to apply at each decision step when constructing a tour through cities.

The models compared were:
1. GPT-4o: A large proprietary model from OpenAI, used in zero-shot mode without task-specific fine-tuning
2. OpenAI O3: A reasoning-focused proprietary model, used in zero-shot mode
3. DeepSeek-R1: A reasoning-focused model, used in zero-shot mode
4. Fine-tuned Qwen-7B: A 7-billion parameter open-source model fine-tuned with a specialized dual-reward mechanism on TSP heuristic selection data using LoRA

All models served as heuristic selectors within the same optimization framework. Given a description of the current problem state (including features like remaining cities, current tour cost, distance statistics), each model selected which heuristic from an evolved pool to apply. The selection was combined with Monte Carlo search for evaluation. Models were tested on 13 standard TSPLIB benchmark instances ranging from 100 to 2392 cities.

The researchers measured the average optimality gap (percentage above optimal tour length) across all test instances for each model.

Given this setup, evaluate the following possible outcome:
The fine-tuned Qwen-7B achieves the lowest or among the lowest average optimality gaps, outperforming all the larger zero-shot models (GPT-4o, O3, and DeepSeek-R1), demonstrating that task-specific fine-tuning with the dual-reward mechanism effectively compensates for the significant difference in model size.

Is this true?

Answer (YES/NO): NO